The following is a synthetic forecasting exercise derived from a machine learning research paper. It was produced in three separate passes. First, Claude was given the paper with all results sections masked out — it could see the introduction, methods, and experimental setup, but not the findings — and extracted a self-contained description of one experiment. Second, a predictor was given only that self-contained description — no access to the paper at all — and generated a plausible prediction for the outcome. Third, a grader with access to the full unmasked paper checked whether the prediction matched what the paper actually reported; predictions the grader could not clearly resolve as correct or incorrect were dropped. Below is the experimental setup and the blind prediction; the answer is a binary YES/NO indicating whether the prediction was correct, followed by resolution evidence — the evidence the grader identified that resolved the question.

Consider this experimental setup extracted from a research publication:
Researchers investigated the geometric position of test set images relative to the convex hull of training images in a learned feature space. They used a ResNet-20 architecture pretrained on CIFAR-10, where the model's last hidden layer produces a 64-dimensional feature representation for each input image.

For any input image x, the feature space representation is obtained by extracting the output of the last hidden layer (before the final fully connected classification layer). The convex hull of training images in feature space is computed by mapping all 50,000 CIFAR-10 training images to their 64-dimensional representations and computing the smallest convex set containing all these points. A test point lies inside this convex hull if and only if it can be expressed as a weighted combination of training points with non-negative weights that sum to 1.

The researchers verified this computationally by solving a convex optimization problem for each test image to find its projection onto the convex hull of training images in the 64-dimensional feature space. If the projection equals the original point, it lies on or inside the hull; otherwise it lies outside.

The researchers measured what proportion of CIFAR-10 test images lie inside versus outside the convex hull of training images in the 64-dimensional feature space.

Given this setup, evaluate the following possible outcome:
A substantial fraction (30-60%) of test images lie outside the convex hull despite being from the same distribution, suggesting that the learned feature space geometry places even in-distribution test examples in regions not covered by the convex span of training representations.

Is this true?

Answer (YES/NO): NO